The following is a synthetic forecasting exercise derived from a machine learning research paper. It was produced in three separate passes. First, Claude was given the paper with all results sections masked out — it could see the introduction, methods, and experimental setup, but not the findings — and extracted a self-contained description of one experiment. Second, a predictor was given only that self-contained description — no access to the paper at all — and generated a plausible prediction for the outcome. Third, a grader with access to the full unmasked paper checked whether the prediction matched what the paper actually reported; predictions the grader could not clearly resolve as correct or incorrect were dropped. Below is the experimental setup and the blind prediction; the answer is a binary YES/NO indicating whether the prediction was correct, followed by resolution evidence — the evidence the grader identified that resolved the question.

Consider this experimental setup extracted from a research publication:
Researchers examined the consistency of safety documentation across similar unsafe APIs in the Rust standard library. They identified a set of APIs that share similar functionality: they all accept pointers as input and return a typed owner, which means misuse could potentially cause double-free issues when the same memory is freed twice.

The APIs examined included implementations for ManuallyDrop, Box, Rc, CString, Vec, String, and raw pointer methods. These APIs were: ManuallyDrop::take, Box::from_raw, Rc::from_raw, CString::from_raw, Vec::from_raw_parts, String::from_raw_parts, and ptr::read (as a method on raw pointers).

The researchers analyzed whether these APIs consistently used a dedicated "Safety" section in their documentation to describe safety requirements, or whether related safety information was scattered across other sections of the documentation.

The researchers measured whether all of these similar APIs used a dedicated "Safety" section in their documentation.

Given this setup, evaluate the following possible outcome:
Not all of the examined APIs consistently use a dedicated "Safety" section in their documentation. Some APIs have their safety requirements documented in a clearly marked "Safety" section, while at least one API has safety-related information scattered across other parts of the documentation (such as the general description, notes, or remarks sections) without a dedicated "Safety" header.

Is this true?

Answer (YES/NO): YES